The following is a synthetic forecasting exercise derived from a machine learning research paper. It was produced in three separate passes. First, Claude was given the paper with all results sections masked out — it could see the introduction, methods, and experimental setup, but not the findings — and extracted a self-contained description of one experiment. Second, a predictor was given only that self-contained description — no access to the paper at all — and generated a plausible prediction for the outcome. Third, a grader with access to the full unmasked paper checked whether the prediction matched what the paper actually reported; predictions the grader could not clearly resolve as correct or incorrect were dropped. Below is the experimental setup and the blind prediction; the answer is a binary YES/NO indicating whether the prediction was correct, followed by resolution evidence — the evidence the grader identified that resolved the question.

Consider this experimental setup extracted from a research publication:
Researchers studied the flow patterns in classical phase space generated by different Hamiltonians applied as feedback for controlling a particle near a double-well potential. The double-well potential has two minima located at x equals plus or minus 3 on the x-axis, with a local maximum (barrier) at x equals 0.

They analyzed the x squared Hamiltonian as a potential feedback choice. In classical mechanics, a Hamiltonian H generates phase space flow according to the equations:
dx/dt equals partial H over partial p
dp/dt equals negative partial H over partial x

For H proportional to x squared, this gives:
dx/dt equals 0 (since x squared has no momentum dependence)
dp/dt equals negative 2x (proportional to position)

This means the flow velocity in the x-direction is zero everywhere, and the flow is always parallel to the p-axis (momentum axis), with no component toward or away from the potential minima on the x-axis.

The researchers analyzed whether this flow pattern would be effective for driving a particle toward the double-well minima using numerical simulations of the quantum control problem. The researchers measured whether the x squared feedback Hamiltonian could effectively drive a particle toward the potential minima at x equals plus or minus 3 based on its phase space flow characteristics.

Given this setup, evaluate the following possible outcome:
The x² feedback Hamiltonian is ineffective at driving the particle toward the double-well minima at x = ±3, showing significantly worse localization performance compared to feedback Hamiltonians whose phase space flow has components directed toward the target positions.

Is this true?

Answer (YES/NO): YES